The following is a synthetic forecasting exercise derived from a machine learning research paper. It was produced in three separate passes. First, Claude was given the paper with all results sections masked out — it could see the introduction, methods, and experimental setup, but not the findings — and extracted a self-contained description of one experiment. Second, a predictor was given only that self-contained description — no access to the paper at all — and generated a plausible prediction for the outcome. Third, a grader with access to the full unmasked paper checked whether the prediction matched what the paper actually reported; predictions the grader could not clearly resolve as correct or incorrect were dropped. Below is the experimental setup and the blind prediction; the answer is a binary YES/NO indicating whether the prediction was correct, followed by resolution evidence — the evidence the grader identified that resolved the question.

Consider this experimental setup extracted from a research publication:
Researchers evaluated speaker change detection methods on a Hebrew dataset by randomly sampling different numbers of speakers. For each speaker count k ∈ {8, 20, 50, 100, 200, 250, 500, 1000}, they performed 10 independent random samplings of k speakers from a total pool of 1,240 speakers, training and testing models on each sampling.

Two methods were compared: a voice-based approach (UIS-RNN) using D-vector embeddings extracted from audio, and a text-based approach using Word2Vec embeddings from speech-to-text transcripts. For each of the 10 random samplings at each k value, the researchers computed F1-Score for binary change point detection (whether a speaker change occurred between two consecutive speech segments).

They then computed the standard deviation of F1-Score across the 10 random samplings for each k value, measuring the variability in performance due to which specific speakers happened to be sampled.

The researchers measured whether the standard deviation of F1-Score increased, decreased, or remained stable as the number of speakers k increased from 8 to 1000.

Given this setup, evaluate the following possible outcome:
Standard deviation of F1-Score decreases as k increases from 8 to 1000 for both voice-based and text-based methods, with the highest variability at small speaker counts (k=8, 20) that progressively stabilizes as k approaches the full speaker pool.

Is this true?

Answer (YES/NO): NO